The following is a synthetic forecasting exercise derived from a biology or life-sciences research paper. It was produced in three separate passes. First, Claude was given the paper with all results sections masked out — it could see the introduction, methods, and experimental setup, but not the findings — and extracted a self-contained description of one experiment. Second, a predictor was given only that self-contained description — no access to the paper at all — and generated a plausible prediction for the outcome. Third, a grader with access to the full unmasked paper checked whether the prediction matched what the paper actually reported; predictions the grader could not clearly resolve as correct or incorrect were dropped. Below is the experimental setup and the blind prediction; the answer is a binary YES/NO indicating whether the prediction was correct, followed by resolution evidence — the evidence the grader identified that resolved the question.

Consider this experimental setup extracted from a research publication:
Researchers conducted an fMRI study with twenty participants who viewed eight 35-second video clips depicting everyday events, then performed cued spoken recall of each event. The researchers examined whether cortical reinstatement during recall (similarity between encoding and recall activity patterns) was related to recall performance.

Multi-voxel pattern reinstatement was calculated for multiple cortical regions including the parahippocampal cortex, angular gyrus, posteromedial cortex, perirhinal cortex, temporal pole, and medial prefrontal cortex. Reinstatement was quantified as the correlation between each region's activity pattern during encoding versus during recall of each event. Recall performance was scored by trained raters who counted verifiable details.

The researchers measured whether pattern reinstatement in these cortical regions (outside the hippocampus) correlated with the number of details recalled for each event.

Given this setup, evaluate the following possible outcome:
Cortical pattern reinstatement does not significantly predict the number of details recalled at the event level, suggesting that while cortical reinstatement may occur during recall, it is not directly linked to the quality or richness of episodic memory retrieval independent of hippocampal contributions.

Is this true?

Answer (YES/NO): YES